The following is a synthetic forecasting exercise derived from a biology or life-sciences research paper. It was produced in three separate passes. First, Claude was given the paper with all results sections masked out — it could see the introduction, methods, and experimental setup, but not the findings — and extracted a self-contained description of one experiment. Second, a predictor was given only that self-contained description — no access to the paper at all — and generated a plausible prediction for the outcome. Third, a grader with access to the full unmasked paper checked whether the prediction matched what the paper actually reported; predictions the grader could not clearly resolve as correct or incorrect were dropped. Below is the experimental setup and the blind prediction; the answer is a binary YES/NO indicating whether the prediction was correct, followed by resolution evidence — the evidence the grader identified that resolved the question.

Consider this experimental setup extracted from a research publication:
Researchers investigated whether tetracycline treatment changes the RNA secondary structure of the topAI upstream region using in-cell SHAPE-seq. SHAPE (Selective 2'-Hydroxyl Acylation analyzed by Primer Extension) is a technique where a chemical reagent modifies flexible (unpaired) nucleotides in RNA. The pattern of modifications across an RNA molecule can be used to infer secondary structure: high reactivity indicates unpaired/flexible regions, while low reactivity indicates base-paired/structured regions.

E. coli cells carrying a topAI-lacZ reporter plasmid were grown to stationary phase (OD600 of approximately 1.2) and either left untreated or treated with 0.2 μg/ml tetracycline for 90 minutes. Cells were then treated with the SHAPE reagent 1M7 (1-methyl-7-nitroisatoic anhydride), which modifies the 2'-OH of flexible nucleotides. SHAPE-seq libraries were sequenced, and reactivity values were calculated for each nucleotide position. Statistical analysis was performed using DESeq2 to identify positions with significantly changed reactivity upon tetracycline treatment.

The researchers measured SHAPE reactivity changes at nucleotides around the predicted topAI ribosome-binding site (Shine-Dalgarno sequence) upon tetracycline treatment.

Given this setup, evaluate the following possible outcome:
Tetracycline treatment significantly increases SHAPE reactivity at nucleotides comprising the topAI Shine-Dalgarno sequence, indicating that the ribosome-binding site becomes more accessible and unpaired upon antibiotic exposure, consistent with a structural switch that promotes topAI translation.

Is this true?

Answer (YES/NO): YES